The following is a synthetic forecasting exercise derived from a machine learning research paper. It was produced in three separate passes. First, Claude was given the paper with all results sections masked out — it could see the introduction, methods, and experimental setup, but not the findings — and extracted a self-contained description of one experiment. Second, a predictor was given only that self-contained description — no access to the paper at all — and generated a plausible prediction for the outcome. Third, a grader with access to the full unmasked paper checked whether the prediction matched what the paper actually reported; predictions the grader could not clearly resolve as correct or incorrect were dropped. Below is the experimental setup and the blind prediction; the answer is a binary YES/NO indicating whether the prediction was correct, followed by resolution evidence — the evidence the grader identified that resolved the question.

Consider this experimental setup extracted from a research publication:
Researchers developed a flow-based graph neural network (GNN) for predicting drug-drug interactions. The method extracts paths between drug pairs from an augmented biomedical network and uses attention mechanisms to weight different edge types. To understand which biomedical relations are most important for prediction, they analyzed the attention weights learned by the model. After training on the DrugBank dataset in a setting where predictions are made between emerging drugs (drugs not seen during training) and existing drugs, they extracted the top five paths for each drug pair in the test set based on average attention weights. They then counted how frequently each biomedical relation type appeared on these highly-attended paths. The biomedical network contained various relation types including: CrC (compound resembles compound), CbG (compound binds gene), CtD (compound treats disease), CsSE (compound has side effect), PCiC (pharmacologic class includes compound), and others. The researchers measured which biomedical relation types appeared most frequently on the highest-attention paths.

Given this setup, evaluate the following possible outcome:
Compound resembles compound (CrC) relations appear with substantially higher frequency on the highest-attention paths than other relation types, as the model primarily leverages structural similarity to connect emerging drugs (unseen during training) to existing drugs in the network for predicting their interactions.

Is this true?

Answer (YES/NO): YES